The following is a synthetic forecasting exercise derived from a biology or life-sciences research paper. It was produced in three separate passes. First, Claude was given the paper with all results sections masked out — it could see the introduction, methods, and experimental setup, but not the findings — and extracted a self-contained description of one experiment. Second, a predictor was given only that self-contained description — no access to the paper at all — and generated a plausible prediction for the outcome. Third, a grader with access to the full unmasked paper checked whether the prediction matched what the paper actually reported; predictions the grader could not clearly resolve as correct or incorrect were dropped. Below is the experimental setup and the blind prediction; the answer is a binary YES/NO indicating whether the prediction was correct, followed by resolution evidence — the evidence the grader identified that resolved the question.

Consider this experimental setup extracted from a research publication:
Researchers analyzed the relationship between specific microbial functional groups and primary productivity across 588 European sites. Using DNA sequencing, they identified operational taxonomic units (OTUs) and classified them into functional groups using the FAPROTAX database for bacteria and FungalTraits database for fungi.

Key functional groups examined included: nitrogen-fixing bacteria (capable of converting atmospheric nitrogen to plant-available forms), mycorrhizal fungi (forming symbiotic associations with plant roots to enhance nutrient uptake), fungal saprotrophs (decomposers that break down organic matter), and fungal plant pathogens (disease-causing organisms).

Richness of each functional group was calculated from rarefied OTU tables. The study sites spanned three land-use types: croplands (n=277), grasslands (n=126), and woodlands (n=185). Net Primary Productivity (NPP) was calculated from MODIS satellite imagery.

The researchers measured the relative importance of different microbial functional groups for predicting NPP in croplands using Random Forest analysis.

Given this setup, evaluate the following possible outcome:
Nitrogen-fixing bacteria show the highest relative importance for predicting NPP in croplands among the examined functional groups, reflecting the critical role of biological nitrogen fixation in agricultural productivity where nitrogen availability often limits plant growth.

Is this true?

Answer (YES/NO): NO